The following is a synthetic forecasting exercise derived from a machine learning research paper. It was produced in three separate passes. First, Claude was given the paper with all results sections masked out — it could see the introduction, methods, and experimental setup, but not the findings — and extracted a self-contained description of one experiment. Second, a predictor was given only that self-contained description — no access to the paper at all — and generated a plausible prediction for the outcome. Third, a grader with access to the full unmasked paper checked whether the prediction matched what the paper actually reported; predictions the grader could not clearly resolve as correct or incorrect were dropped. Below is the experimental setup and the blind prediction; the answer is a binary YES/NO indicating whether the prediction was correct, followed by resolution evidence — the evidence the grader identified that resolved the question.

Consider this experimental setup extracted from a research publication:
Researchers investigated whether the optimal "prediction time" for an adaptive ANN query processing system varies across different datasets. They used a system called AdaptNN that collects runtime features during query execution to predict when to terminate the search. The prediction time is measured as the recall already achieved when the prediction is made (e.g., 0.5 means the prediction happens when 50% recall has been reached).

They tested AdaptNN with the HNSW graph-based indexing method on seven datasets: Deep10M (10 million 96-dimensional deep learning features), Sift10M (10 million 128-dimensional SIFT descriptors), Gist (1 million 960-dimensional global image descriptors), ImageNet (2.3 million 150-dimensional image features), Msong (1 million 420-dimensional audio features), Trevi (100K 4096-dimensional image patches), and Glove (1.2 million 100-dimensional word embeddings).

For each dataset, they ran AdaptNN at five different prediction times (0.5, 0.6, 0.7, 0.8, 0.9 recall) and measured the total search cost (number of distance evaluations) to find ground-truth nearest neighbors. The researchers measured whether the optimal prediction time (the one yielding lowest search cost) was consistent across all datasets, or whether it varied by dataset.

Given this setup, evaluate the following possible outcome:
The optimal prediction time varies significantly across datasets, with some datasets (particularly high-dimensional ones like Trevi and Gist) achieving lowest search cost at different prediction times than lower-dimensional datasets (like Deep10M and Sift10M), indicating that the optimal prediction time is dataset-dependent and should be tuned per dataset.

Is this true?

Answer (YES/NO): NO